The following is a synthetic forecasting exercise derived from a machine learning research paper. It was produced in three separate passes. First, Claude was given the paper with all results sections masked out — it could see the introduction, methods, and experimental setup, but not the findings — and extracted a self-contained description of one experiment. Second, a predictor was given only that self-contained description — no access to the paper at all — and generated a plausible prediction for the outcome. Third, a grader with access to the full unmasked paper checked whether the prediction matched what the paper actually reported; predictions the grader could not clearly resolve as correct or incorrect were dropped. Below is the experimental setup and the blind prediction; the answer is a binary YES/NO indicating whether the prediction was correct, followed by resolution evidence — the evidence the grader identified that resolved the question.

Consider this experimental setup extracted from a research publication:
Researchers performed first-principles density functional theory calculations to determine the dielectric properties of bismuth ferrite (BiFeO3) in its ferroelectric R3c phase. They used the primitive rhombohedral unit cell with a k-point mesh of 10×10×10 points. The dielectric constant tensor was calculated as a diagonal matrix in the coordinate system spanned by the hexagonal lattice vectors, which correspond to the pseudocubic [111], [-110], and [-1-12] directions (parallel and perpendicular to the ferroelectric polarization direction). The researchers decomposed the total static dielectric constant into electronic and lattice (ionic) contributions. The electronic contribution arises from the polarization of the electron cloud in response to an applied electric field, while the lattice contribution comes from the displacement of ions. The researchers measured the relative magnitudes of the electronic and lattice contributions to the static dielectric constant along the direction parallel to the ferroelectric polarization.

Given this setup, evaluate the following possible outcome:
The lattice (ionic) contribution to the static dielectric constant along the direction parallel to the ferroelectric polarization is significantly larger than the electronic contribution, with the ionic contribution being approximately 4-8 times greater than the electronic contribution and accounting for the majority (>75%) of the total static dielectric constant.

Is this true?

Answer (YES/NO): NO